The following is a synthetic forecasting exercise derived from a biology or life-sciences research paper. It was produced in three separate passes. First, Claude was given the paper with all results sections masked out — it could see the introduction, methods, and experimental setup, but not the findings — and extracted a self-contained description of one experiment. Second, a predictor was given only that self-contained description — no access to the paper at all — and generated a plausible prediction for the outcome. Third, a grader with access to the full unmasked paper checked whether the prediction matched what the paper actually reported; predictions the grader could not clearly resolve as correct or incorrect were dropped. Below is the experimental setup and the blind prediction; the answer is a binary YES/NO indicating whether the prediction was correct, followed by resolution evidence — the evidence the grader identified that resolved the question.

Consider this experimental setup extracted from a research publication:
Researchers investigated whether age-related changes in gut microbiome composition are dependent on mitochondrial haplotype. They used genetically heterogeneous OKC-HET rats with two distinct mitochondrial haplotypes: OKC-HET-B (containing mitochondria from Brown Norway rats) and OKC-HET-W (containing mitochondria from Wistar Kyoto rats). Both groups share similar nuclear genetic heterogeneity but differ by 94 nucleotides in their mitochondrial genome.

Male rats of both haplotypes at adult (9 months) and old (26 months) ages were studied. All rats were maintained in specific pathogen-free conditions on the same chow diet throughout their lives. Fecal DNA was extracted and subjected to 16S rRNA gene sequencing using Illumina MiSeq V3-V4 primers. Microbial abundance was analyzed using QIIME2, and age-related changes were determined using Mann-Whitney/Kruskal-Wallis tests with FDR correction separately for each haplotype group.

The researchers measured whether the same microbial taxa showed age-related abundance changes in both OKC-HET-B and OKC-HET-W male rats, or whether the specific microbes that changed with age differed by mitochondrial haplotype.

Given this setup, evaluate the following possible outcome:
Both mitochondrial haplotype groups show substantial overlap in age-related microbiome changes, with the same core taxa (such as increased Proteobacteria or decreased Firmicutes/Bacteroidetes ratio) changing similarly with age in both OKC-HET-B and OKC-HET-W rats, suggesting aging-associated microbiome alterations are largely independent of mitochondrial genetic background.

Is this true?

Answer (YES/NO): NO